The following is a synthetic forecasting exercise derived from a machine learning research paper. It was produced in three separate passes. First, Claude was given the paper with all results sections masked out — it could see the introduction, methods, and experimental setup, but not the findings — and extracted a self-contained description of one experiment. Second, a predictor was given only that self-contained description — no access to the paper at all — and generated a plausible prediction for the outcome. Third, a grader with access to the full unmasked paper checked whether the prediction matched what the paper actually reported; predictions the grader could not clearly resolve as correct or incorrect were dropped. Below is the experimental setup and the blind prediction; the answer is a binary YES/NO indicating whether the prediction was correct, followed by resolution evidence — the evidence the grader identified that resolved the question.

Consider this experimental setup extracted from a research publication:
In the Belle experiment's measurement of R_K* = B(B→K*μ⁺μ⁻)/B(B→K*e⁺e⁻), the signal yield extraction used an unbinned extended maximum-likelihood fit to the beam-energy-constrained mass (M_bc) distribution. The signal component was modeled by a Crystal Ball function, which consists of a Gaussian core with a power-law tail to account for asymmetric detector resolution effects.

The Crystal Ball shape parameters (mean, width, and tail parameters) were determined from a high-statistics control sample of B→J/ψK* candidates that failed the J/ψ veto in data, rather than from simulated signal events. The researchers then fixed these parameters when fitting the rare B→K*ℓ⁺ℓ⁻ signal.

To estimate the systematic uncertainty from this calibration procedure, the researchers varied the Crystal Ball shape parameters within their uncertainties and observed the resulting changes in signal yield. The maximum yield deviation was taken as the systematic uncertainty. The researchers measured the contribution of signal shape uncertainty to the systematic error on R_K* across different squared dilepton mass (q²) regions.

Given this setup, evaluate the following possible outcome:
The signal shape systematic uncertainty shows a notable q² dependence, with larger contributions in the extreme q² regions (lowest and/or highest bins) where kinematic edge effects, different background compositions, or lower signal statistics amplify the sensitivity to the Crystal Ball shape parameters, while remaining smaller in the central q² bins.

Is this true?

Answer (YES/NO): NO